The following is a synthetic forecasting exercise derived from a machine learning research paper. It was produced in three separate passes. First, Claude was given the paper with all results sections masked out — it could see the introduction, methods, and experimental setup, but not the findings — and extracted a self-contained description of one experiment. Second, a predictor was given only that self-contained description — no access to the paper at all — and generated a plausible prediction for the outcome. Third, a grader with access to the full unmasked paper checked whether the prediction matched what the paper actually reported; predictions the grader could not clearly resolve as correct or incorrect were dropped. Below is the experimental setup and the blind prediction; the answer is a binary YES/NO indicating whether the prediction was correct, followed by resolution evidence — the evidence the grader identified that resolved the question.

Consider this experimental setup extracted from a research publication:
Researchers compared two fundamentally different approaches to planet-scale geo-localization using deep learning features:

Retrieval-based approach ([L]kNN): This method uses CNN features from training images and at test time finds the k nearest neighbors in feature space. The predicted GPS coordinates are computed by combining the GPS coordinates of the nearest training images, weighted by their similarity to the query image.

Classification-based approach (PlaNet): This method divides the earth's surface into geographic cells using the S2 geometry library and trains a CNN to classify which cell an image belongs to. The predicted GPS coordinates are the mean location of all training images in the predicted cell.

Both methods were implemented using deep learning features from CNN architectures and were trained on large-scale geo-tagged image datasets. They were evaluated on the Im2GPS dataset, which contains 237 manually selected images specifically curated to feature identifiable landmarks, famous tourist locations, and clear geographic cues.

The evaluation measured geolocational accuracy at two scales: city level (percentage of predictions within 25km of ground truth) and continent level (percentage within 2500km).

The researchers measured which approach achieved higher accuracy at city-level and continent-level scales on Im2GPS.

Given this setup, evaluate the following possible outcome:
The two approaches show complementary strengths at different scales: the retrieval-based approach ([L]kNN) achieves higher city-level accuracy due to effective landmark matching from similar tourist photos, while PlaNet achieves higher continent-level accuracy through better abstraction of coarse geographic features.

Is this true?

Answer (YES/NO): NO